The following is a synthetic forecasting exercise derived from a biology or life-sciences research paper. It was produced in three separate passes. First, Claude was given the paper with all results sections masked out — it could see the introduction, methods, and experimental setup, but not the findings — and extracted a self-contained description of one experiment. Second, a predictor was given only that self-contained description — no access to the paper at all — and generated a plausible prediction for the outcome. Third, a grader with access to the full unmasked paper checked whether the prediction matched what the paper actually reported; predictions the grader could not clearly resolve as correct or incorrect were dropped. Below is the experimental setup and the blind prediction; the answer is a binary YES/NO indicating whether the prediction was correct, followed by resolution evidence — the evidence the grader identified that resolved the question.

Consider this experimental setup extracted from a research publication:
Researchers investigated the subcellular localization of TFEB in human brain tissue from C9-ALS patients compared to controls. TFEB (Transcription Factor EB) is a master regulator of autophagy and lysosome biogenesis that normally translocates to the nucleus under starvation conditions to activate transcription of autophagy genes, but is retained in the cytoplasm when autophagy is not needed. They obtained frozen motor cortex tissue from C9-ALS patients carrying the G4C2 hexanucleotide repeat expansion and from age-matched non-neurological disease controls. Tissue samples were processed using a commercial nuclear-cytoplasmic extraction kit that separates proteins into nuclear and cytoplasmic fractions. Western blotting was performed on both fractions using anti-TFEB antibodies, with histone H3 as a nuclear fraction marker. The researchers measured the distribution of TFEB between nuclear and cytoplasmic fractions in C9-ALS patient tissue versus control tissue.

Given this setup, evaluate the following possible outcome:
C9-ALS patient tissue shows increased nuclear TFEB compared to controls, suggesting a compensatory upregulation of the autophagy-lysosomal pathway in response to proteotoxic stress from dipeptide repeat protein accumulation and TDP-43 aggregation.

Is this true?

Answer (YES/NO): NO